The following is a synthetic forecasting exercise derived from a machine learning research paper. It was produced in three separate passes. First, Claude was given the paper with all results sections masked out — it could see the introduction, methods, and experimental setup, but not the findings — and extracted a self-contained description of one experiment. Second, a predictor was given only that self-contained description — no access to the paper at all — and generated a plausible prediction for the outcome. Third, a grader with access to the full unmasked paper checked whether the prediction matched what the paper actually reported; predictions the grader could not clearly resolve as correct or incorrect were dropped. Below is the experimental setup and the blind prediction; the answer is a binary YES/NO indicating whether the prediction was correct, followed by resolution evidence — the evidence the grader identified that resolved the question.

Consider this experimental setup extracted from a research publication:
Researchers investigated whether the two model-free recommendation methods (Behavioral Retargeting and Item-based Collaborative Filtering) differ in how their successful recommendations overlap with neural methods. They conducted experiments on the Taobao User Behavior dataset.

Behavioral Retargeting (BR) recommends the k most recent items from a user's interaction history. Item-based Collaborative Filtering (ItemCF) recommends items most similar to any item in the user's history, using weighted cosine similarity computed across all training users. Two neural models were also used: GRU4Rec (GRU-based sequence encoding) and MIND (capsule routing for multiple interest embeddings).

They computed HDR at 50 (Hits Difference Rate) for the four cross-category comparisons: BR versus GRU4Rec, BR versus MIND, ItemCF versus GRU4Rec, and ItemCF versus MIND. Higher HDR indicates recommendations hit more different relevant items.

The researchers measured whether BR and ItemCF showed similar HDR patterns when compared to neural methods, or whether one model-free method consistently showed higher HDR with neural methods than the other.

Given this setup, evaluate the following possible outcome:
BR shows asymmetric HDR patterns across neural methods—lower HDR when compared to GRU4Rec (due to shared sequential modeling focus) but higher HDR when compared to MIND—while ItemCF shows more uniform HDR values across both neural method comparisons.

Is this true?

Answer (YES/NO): NO